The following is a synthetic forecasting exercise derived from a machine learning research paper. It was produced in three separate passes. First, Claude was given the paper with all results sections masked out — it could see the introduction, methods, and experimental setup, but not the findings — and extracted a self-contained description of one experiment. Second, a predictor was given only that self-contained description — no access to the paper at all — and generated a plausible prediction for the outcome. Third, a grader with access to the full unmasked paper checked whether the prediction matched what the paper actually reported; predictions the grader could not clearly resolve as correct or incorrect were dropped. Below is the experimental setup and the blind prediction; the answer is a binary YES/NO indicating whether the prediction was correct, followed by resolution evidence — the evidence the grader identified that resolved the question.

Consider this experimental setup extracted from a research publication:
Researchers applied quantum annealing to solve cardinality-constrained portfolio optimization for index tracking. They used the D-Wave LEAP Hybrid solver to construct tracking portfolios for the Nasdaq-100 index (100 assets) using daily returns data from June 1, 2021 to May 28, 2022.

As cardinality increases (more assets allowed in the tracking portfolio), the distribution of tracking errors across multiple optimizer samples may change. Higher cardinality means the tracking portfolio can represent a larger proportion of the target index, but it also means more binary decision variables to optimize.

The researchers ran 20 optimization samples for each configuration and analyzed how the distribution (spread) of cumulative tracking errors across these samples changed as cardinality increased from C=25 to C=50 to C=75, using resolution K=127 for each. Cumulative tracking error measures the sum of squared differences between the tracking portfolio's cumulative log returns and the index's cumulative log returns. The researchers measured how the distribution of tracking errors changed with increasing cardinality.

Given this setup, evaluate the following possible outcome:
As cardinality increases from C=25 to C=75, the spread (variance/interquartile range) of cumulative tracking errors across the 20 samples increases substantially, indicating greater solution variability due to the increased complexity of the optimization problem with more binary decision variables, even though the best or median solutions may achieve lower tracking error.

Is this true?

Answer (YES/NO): NO